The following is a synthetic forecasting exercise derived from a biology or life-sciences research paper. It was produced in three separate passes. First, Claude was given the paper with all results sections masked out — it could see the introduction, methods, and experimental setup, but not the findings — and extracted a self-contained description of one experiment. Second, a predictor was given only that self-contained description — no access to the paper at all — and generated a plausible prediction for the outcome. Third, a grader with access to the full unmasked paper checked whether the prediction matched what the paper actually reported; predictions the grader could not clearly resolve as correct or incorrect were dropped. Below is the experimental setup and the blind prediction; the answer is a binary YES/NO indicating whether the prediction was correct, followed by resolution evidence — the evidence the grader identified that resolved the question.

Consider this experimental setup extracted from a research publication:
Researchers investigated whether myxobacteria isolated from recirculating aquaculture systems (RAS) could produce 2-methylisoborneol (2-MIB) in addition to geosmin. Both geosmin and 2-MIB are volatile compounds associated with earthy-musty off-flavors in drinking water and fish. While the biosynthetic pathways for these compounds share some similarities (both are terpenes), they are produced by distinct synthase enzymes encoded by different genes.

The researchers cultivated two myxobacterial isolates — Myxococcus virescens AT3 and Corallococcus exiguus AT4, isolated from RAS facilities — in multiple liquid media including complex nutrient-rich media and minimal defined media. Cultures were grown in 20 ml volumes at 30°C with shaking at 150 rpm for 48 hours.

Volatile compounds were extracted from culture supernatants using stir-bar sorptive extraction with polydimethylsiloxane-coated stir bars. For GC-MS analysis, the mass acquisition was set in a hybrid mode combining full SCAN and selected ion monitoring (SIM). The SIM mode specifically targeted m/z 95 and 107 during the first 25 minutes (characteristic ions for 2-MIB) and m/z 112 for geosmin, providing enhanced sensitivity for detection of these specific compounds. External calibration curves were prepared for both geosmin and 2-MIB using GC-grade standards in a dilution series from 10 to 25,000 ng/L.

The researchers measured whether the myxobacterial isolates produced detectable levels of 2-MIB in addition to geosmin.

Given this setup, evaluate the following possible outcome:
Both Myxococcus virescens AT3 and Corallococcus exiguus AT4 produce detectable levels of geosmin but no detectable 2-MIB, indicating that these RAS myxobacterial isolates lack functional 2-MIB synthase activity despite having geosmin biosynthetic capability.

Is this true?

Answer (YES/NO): YES